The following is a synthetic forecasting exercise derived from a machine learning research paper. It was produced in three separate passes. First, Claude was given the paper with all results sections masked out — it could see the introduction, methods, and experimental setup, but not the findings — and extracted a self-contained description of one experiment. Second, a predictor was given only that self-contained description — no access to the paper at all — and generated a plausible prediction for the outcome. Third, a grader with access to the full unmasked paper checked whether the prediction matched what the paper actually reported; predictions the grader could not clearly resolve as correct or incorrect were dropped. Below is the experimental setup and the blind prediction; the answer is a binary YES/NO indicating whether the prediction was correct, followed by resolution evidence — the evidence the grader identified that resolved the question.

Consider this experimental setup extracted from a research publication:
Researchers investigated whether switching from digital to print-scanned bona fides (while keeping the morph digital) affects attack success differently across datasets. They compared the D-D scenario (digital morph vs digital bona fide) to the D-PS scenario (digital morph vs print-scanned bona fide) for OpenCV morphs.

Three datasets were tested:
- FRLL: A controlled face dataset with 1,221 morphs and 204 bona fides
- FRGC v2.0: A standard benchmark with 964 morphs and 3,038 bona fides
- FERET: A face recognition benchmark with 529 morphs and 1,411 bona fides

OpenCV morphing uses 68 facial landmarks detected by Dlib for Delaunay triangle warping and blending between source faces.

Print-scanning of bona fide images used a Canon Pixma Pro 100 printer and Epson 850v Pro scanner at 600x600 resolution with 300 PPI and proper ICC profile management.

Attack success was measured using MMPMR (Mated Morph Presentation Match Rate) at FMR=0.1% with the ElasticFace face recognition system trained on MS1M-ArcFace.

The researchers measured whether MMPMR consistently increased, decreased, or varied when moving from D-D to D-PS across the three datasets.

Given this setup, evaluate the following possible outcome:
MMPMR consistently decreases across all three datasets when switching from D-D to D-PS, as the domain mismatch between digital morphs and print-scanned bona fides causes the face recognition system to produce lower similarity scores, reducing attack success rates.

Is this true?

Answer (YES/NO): NO